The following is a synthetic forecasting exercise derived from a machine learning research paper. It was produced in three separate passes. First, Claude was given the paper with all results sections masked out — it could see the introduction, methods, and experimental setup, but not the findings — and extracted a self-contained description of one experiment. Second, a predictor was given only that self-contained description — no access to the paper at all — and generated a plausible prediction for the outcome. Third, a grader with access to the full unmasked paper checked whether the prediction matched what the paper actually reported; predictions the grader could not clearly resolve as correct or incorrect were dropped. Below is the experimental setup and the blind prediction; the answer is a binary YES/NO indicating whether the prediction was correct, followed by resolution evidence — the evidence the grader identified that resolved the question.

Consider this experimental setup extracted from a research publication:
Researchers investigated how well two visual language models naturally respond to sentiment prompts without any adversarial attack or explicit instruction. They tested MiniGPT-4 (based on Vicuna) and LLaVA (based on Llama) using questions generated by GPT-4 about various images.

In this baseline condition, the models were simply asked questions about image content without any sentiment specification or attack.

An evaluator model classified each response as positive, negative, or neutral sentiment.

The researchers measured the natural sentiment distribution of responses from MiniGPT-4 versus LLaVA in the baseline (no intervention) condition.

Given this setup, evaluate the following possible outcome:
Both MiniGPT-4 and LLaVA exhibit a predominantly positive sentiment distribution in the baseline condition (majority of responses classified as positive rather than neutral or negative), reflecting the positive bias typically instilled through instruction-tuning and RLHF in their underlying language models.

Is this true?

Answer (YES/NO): NO